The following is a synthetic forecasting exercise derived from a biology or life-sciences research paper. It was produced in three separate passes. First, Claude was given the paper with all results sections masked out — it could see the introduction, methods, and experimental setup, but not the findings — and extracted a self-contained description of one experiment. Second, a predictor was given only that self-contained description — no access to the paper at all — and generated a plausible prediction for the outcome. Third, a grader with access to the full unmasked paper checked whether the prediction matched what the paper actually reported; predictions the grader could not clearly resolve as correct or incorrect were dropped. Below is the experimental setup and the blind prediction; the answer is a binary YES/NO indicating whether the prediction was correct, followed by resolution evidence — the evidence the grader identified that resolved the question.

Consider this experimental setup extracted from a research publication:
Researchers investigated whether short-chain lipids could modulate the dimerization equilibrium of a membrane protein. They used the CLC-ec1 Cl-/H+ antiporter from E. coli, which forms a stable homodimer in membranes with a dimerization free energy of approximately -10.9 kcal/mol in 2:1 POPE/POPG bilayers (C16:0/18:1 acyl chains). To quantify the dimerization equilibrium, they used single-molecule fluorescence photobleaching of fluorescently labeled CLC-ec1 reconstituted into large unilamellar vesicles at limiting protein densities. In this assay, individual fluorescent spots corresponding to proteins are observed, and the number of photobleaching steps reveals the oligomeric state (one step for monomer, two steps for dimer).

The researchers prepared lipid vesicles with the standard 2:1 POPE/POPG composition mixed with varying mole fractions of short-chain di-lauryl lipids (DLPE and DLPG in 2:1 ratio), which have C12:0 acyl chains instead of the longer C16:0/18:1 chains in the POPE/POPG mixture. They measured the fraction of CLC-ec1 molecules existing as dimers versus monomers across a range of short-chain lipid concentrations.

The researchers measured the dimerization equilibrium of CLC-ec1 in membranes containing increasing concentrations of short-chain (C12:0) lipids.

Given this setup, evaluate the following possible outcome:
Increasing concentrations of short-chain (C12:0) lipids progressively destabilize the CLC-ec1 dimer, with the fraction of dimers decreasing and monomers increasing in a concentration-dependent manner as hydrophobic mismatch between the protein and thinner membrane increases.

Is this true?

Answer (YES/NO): NO